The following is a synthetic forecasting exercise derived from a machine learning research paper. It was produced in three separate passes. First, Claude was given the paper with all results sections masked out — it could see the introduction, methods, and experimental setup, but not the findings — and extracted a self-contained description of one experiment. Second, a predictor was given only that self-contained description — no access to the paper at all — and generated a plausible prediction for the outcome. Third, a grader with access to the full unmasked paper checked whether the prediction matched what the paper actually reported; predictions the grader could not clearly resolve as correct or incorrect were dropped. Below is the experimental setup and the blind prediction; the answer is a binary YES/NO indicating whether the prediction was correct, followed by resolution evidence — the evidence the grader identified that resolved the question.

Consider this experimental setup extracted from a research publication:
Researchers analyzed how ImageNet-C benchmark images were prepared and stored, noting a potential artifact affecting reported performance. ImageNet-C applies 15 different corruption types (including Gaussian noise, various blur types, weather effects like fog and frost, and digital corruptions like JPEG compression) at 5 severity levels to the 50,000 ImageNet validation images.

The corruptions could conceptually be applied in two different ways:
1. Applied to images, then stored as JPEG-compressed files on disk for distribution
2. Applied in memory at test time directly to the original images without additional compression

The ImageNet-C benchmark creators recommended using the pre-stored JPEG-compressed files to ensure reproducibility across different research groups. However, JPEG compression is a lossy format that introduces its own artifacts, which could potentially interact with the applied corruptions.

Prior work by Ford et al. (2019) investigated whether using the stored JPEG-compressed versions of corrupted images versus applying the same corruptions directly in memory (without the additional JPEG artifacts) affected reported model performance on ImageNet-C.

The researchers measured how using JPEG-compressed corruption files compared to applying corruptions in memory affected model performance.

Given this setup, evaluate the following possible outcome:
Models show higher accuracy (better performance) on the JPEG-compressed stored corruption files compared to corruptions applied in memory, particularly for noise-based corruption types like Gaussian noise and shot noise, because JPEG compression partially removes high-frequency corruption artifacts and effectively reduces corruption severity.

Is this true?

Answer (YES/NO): NO